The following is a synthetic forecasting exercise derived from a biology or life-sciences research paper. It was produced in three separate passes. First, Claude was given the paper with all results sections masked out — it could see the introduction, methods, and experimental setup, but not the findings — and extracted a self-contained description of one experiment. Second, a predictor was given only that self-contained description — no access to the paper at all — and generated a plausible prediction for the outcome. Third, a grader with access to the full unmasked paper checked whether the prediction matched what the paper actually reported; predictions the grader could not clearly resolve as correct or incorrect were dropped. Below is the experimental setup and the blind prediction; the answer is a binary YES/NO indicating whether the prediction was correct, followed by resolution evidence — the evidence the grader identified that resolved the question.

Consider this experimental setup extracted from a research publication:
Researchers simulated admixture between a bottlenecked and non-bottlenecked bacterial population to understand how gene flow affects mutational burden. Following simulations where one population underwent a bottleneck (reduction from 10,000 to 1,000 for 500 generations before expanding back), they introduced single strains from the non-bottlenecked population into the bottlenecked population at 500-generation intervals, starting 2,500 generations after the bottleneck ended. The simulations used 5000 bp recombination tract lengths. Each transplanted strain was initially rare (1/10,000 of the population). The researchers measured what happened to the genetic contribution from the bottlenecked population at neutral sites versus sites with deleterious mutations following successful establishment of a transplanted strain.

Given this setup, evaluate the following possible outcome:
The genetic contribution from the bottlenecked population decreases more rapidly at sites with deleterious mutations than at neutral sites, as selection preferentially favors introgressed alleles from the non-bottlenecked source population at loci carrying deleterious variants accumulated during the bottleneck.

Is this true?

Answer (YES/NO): YES